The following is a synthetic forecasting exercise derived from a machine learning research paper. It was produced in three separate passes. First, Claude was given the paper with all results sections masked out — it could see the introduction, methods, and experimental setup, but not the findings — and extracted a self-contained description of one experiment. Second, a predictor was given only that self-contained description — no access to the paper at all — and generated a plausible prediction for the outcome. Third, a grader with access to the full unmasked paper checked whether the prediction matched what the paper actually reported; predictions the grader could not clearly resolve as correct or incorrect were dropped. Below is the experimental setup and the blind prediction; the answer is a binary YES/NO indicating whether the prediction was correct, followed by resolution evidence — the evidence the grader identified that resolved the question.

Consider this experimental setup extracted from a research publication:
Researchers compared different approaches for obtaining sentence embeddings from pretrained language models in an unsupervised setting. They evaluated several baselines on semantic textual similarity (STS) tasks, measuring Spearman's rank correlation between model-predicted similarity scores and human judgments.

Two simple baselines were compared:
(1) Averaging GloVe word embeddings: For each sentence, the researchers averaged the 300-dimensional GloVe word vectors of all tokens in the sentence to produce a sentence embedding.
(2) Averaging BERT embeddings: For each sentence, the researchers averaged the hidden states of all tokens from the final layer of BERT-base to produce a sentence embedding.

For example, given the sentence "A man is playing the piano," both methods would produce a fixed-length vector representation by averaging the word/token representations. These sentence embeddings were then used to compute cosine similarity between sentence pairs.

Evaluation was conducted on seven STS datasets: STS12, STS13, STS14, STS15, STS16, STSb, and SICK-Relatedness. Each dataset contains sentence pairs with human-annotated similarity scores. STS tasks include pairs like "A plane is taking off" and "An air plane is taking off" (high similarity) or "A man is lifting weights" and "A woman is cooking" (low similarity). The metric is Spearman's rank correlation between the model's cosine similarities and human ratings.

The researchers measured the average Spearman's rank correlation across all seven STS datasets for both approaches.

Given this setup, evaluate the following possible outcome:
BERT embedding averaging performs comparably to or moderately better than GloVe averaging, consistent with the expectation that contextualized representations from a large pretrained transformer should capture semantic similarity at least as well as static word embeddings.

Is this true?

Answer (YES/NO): NO